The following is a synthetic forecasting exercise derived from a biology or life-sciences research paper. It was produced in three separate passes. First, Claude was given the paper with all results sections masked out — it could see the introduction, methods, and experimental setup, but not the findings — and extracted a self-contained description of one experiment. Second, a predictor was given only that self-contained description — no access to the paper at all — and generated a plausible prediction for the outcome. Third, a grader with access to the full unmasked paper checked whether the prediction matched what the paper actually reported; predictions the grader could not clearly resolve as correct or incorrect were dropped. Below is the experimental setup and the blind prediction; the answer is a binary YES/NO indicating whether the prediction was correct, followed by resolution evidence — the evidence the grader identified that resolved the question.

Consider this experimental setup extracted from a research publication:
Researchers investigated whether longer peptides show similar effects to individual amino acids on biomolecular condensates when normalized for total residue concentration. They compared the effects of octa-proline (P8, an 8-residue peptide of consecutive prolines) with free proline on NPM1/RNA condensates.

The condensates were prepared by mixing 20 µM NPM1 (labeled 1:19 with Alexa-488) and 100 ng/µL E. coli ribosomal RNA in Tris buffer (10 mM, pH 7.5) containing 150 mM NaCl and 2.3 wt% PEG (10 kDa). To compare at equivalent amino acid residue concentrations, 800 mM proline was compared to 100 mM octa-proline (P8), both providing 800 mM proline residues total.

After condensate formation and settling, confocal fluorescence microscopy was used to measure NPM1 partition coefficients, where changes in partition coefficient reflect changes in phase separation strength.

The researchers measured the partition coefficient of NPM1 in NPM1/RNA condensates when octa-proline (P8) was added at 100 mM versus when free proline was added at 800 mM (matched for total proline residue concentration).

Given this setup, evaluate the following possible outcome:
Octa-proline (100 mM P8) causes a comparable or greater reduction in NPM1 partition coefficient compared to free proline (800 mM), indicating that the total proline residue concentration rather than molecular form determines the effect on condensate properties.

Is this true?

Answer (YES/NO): YES